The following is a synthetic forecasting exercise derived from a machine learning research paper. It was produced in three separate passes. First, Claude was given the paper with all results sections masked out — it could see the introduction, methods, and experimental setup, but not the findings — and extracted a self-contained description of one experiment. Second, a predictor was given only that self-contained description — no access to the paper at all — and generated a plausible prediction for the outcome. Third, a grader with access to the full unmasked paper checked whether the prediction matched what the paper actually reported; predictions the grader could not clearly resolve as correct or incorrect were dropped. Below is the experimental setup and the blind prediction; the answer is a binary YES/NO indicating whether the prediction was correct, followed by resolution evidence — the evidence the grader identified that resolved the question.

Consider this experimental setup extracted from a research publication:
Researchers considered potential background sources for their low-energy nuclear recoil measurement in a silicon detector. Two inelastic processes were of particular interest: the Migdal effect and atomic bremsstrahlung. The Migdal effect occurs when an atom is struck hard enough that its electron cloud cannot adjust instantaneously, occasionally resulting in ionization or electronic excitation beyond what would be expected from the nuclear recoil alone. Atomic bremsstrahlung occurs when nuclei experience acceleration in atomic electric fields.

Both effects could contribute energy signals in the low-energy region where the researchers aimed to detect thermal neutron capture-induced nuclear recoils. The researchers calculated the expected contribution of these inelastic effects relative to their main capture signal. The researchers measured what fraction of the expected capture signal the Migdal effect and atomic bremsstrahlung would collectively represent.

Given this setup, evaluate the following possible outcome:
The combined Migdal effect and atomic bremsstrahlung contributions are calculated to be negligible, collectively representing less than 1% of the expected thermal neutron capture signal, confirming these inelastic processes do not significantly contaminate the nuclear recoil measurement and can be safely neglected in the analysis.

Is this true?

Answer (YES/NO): NO